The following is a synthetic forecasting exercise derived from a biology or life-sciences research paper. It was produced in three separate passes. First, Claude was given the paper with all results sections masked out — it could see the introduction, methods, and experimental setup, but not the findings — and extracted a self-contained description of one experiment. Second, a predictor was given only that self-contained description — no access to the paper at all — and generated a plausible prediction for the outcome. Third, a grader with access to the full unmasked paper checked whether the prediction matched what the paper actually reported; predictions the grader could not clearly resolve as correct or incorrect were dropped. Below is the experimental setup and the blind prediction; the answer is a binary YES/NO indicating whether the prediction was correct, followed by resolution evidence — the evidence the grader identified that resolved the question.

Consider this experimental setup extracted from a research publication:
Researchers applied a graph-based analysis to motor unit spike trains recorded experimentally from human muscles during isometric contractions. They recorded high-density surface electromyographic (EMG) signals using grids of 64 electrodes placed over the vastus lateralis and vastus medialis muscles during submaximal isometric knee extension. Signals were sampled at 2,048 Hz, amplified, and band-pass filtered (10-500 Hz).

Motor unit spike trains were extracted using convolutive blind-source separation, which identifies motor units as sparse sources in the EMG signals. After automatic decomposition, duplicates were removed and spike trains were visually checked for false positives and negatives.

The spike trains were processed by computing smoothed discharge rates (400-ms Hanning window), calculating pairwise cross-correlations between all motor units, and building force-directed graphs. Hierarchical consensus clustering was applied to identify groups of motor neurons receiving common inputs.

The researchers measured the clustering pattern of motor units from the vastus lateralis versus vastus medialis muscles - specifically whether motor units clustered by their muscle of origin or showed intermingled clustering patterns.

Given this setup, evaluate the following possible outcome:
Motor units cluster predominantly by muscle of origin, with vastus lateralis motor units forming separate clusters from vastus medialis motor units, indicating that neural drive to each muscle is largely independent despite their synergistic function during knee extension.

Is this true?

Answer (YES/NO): NO